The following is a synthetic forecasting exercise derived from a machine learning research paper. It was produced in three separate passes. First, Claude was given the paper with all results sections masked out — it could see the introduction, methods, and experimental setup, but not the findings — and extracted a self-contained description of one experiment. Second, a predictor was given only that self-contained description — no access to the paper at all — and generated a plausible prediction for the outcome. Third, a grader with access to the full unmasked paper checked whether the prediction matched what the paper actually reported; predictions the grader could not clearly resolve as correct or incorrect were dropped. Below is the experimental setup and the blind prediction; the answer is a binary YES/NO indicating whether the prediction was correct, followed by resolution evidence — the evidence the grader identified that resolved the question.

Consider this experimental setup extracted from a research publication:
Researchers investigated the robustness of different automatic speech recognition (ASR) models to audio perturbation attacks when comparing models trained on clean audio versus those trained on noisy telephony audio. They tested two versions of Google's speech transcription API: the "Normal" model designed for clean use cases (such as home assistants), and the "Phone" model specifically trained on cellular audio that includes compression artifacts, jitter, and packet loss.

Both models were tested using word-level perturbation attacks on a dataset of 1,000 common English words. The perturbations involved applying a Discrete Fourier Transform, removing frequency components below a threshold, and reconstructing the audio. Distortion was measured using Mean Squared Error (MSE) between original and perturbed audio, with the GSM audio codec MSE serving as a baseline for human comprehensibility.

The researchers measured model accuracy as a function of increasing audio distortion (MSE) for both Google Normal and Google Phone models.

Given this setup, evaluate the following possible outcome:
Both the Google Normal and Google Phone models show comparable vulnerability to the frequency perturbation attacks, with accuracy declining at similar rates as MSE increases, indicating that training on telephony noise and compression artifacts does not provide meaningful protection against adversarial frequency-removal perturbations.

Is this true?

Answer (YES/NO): NO